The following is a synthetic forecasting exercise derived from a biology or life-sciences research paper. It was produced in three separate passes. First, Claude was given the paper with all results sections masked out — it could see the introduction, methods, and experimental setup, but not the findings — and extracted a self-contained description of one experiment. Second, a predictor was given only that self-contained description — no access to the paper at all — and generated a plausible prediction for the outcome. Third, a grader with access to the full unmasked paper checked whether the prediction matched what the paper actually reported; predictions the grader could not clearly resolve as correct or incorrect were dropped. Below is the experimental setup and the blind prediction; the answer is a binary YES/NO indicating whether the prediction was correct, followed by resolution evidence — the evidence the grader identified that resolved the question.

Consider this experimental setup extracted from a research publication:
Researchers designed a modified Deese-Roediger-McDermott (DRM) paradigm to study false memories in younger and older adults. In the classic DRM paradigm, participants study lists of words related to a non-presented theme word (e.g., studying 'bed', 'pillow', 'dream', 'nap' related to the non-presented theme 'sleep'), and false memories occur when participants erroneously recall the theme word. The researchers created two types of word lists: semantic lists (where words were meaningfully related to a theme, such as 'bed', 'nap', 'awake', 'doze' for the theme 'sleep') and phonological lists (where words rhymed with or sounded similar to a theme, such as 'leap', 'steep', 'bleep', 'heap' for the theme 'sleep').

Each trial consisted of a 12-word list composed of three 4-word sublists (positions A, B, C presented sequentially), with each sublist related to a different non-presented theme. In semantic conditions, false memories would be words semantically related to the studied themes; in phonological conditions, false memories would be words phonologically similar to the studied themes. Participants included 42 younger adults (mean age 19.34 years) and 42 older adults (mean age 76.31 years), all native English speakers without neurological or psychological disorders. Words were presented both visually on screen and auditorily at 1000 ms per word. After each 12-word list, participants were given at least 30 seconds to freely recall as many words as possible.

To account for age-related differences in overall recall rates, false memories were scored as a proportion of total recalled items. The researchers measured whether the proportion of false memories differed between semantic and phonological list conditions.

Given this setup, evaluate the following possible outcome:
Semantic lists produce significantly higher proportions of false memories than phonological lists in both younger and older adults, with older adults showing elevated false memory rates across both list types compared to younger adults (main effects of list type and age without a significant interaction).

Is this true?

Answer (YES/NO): NO